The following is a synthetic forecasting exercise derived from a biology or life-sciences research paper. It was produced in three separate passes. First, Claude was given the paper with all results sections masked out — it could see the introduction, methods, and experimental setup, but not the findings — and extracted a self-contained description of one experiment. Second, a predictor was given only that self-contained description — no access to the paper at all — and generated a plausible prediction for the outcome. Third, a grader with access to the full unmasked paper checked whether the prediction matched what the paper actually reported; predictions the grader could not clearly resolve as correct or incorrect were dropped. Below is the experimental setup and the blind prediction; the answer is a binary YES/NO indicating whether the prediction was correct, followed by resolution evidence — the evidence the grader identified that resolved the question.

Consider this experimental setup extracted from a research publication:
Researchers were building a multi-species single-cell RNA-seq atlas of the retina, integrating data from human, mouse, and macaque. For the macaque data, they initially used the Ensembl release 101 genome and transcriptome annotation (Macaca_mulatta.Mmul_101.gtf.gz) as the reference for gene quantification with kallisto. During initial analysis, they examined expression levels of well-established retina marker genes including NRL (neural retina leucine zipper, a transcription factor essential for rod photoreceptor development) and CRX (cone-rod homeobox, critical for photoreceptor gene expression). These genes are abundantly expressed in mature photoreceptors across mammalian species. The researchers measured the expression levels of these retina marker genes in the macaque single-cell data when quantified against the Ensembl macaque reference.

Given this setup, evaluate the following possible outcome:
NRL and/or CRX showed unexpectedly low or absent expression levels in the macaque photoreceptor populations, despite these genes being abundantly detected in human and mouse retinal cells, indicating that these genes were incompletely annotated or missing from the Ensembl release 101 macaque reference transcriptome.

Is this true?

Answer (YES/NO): YES